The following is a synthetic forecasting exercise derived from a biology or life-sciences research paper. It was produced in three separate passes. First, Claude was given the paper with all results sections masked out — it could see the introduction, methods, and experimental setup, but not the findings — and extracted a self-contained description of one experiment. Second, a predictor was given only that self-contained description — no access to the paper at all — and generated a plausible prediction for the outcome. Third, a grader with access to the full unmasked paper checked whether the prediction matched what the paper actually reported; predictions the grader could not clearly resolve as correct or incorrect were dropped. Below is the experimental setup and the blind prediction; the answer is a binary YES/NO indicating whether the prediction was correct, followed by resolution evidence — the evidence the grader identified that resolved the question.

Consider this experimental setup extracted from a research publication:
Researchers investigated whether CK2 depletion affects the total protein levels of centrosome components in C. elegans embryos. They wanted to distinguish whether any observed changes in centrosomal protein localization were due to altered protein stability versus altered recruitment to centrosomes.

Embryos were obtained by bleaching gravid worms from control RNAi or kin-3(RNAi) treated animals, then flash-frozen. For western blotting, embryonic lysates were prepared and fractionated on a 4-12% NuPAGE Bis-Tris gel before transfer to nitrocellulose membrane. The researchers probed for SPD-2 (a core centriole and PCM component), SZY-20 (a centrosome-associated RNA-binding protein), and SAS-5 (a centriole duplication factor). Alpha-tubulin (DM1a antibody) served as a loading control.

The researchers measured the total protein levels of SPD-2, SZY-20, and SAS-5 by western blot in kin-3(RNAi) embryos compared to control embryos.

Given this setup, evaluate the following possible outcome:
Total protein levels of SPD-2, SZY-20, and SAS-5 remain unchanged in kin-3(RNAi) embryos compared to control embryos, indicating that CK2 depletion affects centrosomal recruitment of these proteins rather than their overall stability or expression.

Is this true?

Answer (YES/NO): NO